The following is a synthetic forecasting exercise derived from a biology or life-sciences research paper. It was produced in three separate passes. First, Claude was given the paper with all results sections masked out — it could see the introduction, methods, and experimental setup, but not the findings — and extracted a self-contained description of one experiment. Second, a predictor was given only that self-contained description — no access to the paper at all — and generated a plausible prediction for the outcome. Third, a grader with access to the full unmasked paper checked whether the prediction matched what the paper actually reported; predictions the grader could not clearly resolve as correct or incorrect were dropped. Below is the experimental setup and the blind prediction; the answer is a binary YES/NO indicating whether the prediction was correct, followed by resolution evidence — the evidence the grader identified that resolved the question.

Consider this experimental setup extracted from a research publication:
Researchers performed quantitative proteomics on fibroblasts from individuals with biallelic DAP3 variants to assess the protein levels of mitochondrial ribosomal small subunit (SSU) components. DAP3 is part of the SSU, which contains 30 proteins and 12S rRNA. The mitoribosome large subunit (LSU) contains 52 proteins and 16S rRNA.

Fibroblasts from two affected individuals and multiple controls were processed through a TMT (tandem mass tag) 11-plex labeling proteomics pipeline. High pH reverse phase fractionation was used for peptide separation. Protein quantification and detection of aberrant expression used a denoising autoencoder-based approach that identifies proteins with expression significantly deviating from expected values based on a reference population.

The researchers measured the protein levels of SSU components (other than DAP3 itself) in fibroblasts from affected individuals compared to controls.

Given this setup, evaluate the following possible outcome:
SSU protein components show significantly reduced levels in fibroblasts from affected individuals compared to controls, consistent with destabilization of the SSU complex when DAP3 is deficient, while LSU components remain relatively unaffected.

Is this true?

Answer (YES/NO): YES